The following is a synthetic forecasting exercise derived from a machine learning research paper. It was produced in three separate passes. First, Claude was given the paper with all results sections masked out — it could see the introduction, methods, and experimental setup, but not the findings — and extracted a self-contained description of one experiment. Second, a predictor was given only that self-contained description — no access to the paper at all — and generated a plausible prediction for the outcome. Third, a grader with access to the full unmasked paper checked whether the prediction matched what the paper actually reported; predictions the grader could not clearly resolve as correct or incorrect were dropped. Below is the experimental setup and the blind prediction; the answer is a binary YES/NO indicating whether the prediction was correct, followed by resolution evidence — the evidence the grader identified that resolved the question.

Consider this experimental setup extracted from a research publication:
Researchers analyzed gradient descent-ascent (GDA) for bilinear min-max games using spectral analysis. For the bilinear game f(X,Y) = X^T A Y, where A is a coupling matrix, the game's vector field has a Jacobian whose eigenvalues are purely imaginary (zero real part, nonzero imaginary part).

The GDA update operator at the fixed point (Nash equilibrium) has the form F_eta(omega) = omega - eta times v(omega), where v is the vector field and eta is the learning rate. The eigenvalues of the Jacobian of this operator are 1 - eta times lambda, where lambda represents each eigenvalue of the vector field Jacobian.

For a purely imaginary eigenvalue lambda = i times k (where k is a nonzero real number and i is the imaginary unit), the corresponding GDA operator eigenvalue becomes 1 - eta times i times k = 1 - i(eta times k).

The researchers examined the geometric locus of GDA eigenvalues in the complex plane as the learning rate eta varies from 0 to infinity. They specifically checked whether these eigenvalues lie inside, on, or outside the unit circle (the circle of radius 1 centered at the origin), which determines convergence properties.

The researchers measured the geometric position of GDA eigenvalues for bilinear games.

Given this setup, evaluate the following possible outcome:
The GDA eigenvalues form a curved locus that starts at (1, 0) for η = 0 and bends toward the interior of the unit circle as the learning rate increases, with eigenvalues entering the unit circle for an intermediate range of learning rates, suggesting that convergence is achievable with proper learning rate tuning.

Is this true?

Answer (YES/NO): NO